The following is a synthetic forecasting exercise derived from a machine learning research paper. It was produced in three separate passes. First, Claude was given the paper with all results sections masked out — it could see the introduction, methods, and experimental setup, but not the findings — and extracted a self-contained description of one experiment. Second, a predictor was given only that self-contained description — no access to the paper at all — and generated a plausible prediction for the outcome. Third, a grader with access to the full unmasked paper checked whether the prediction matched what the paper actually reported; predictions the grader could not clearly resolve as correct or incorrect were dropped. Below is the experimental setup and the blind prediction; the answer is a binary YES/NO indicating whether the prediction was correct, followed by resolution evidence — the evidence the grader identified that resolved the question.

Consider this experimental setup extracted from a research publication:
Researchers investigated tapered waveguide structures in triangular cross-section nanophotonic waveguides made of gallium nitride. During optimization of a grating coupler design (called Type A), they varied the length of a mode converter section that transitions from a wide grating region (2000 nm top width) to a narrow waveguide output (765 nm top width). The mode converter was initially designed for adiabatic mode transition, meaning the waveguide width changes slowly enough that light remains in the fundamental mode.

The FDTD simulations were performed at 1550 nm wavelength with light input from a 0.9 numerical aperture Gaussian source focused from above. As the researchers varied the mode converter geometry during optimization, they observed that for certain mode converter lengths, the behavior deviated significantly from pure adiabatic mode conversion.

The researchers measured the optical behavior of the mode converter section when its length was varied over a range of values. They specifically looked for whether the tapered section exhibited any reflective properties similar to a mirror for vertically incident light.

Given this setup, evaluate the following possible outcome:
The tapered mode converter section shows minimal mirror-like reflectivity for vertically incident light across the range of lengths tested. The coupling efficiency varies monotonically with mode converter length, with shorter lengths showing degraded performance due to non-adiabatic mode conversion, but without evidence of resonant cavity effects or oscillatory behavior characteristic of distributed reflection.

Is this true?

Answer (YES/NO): NO